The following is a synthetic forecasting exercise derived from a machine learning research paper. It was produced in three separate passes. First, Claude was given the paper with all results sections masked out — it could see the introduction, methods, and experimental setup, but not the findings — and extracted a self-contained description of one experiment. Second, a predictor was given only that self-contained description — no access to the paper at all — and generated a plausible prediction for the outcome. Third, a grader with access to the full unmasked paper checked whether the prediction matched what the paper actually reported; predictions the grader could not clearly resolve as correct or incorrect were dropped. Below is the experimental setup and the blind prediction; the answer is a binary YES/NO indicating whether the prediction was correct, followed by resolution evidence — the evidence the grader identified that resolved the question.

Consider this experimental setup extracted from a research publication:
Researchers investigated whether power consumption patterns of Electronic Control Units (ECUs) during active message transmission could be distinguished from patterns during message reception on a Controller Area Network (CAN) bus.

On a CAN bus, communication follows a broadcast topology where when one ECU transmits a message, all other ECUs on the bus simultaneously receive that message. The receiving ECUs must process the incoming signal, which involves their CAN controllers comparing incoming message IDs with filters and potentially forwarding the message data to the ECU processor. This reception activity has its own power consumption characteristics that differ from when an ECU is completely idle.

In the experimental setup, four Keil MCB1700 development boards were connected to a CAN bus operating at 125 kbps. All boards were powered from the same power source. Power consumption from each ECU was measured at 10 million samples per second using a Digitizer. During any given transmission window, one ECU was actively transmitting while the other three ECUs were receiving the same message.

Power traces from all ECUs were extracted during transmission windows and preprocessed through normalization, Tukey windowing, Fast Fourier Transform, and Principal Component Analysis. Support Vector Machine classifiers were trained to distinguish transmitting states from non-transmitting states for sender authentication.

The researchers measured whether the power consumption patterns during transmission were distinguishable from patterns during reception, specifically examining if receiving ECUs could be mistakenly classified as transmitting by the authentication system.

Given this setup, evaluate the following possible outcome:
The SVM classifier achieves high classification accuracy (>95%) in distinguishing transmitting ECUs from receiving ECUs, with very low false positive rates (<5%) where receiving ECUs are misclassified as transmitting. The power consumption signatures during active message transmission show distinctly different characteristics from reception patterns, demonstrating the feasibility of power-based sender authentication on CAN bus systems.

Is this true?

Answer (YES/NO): YES